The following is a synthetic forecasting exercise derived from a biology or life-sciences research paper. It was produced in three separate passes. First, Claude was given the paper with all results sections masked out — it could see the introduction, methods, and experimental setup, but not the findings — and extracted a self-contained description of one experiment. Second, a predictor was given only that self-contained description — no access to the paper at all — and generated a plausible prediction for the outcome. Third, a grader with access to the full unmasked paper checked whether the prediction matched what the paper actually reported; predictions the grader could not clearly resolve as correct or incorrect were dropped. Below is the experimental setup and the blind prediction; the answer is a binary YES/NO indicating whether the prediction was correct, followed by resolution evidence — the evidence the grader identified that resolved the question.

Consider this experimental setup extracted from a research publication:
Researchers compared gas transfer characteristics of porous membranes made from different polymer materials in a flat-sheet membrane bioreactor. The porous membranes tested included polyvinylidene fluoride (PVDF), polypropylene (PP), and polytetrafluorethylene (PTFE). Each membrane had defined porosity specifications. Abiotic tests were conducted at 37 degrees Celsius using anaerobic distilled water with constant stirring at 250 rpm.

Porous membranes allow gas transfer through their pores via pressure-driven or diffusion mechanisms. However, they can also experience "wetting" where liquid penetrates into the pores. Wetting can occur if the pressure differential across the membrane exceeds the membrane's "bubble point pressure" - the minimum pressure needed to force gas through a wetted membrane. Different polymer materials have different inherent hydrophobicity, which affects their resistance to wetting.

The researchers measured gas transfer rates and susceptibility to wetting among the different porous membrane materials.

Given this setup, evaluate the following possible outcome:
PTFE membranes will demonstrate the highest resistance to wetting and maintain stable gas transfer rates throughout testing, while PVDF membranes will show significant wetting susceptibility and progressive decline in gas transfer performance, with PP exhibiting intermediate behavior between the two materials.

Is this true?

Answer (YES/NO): NO